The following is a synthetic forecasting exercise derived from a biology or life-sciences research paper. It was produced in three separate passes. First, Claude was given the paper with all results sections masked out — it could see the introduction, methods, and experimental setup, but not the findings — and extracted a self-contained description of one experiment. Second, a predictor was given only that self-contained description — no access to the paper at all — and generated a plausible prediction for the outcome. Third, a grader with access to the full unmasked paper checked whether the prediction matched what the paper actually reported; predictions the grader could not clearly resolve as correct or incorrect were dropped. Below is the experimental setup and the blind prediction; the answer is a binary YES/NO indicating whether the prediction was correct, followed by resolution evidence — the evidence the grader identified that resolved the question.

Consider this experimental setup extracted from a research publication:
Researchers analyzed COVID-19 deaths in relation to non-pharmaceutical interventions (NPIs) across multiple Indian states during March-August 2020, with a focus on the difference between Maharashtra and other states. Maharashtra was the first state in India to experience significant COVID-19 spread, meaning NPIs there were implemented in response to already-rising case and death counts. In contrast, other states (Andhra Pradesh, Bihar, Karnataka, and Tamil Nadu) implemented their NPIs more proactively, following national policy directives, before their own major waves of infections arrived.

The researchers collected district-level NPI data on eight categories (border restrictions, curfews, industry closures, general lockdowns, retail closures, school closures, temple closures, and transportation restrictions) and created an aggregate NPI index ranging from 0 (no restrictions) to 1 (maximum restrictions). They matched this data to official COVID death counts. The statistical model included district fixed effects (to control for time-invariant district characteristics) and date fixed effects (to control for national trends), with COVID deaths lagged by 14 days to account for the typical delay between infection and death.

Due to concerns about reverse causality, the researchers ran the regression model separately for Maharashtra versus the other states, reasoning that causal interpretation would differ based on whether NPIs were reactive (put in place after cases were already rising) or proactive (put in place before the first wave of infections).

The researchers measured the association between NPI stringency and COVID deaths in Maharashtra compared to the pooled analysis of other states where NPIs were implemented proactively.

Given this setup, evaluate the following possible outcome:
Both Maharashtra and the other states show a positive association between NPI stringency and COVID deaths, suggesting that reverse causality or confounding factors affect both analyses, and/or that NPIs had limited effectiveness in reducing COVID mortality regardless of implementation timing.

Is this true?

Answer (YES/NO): NO